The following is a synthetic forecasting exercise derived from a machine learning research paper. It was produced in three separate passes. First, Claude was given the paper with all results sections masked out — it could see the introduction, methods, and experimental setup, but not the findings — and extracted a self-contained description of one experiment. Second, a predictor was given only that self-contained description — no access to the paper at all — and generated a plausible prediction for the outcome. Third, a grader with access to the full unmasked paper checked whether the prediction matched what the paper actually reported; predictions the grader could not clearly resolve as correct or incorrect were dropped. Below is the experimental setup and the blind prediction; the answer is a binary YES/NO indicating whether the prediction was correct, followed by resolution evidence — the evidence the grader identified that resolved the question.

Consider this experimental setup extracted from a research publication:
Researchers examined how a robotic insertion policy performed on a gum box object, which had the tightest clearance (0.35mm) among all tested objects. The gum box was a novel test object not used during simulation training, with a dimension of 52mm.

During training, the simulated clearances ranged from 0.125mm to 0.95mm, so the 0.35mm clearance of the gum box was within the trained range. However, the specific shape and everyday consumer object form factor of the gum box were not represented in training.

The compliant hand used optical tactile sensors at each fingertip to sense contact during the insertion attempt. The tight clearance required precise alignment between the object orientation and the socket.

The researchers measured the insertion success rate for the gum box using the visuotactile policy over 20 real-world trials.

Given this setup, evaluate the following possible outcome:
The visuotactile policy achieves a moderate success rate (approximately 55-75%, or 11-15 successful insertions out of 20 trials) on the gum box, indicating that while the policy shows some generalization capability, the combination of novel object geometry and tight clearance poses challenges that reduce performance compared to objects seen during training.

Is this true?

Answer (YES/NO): NO